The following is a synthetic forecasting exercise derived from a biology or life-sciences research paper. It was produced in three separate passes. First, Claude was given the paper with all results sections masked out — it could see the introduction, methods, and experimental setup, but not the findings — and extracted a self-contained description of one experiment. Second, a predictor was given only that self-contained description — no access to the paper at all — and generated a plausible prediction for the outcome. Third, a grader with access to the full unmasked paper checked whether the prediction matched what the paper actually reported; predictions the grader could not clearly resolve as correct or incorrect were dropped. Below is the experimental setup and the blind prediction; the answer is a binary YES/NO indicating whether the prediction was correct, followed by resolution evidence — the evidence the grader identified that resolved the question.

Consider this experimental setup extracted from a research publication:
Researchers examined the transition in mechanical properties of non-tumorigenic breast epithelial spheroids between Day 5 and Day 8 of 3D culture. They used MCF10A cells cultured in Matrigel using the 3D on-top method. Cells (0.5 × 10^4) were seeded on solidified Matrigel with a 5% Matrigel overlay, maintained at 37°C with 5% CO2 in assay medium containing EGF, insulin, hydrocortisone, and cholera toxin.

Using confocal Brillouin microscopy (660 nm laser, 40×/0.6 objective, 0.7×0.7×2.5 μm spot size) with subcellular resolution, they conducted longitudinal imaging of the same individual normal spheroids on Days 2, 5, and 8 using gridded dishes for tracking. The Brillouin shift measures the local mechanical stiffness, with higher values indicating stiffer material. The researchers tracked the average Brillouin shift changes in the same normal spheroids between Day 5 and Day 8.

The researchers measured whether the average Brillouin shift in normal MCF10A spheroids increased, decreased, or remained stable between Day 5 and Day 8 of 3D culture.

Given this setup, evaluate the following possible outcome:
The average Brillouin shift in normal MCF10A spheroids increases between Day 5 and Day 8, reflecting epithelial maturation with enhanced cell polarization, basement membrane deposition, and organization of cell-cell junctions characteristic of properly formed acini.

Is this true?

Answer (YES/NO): NO